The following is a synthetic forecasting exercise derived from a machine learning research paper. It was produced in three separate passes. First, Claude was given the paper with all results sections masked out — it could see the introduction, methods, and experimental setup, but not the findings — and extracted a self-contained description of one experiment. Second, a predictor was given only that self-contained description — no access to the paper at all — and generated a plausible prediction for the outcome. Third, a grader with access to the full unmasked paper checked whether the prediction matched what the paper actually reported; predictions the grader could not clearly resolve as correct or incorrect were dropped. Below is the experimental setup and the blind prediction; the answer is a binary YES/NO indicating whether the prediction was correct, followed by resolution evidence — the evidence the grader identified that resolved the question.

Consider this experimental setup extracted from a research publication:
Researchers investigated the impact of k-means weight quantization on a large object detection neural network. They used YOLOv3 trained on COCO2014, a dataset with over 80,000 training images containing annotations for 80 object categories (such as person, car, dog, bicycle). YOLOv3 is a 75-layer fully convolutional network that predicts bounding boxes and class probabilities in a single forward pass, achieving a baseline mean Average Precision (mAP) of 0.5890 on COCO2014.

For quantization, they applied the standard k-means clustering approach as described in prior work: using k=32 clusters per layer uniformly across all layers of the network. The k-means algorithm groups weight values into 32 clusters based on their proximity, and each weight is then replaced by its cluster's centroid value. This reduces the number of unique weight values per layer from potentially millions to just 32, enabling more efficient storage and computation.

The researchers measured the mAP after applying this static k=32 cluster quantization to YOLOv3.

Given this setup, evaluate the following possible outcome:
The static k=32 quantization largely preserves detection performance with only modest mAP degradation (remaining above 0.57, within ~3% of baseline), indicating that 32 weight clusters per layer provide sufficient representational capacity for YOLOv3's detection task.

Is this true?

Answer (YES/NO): NO